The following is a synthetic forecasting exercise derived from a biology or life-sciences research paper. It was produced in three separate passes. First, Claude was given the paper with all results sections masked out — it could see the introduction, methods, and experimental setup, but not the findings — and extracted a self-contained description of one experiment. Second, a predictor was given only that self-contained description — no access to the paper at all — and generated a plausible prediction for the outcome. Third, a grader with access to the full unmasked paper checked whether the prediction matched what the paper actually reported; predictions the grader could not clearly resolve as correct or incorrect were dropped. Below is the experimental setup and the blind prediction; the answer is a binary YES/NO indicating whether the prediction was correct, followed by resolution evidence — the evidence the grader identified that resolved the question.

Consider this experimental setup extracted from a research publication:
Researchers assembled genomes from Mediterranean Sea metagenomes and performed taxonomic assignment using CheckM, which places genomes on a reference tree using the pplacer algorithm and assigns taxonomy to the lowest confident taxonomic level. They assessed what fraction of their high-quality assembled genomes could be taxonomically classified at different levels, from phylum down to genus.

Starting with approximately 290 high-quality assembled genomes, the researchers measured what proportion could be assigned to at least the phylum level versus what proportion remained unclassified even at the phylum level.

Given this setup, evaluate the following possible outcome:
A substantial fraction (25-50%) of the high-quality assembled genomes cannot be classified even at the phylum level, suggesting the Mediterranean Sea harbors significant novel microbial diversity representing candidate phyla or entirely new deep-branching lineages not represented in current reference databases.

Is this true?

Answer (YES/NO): NO